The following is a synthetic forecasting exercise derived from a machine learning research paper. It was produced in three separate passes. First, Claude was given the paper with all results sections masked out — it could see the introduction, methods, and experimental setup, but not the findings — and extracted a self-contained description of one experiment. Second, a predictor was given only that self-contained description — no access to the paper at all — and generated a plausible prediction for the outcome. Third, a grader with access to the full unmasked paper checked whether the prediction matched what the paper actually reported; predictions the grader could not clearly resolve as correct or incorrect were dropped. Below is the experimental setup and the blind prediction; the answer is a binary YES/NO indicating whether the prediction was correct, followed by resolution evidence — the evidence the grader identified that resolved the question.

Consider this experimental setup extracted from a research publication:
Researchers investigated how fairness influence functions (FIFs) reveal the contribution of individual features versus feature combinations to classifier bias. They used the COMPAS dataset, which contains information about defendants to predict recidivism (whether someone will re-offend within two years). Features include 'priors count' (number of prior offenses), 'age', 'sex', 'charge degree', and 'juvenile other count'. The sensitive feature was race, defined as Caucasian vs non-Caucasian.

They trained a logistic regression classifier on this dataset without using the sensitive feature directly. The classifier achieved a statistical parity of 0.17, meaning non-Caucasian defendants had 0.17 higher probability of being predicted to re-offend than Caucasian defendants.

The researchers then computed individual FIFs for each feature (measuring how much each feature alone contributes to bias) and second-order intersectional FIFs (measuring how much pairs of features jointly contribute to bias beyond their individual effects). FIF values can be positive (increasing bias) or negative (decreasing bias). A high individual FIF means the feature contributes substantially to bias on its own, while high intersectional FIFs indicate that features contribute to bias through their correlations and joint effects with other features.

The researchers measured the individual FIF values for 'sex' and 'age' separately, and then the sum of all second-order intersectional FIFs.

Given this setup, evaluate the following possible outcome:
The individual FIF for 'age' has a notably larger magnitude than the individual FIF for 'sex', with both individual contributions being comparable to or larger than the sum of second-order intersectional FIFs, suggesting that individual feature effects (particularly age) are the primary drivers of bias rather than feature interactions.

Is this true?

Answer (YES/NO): NO